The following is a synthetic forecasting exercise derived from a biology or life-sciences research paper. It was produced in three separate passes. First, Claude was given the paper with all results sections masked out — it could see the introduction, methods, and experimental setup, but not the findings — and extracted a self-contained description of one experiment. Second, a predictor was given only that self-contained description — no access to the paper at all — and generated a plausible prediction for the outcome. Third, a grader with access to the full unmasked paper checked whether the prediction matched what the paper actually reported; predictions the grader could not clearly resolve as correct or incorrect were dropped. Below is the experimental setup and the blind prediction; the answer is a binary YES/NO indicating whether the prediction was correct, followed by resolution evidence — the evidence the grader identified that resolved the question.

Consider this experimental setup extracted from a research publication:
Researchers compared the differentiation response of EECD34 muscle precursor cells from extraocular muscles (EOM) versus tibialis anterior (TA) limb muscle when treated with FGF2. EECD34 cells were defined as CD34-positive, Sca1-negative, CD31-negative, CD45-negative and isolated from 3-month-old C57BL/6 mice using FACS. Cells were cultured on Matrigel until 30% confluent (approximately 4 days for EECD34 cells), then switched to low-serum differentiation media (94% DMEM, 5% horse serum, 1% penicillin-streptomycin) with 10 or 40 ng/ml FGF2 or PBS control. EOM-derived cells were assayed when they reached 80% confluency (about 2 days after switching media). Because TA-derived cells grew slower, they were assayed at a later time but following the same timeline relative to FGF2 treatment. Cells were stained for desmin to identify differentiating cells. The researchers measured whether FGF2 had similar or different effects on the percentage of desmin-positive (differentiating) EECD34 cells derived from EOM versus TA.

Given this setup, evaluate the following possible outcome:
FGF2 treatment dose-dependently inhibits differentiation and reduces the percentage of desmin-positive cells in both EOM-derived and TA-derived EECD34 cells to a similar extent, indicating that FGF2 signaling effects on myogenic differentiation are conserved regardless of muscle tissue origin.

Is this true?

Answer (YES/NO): NO